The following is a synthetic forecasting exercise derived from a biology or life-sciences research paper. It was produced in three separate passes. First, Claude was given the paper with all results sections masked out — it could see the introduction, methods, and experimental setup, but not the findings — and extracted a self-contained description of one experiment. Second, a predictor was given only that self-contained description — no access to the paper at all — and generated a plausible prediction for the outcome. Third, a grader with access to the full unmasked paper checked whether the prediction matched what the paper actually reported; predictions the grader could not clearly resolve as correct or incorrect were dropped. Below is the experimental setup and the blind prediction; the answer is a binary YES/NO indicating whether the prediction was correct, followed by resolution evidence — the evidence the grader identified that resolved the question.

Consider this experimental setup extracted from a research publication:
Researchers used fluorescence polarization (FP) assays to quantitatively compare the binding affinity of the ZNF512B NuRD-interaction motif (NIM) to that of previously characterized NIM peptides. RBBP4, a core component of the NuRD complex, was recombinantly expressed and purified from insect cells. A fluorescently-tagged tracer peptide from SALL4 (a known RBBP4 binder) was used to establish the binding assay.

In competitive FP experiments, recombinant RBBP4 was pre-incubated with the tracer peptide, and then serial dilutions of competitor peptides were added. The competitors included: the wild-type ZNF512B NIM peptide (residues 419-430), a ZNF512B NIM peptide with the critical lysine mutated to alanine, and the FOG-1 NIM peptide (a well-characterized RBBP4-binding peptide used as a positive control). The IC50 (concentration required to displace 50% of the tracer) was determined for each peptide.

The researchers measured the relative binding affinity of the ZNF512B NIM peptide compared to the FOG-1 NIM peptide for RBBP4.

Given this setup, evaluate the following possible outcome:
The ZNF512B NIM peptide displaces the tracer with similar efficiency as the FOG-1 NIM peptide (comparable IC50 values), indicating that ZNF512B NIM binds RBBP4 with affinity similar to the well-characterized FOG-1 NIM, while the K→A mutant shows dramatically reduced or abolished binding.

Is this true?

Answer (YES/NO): NO